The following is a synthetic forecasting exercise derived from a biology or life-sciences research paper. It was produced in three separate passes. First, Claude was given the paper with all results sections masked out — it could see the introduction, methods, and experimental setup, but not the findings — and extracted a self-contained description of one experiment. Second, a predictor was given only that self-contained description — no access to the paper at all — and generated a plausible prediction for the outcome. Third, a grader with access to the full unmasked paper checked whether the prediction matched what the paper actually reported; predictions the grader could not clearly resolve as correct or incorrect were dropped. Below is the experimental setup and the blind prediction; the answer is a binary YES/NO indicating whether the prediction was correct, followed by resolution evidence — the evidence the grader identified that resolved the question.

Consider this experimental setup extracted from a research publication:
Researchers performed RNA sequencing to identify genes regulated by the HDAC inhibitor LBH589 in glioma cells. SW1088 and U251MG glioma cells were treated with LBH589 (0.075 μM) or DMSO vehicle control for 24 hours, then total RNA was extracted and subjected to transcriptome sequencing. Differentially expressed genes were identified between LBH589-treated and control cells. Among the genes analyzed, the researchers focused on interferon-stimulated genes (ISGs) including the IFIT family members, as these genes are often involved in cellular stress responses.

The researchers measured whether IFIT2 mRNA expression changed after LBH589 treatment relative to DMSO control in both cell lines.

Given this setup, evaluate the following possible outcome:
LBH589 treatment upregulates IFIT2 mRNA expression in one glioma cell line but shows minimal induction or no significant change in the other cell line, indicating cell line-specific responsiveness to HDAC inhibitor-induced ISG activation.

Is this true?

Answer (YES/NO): NO